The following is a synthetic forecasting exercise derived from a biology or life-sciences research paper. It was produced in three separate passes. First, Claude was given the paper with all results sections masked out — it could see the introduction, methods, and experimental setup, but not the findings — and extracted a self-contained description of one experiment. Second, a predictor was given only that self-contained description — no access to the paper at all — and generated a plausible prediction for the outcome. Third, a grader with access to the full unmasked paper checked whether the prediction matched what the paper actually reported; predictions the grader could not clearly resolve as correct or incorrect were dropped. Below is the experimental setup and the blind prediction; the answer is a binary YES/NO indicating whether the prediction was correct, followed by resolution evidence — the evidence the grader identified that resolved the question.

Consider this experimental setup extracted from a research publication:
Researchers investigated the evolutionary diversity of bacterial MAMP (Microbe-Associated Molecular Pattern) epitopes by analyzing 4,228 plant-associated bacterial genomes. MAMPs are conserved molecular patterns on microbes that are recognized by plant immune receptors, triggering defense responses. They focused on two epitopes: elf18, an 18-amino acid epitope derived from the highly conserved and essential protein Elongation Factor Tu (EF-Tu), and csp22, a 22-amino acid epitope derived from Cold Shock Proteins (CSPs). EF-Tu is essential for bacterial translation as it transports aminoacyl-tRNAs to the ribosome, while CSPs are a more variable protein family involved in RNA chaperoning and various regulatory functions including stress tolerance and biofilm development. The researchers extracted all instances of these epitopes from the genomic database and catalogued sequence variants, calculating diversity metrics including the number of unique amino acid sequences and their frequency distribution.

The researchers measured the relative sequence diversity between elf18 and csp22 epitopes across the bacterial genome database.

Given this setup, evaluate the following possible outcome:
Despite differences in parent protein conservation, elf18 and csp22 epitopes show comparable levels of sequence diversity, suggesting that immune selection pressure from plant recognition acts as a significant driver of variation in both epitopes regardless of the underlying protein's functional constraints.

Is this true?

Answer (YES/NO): NO